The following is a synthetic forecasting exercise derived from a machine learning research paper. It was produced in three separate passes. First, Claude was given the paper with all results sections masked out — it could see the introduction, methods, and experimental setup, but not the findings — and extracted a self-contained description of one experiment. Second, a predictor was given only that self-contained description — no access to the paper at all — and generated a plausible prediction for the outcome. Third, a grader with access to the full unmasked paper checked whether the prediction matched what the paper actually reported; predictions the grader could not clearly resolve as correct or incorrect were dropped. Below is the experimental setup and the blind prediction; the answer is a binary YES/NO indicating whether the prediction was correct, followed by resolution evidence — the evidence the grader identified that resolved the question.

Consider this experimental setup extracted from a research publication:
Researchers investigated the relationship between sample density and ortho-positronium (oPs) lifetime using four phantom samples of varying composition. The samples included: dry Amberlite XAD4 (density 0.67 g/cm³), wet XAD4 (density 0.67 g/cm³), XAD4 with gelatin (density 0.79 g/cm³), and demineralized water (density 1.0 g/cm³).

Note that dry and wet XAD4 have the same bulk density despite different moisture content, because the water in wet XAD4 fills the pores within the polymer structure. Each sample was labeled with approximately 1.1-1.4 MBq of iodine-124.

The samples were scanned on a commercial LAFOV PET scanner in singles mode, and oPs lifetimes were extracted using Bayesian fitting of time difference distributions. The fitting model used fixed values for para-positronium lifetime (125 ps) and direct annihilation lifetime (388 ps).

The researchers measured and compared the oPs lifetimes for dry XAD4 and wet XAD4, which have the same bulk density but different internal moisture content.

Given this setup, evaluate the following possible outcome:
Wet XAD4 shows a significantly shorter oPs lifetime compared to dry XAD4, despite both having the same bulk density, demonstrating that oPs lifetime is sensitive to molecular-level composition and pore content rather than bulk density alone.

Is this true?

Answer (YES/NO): YES